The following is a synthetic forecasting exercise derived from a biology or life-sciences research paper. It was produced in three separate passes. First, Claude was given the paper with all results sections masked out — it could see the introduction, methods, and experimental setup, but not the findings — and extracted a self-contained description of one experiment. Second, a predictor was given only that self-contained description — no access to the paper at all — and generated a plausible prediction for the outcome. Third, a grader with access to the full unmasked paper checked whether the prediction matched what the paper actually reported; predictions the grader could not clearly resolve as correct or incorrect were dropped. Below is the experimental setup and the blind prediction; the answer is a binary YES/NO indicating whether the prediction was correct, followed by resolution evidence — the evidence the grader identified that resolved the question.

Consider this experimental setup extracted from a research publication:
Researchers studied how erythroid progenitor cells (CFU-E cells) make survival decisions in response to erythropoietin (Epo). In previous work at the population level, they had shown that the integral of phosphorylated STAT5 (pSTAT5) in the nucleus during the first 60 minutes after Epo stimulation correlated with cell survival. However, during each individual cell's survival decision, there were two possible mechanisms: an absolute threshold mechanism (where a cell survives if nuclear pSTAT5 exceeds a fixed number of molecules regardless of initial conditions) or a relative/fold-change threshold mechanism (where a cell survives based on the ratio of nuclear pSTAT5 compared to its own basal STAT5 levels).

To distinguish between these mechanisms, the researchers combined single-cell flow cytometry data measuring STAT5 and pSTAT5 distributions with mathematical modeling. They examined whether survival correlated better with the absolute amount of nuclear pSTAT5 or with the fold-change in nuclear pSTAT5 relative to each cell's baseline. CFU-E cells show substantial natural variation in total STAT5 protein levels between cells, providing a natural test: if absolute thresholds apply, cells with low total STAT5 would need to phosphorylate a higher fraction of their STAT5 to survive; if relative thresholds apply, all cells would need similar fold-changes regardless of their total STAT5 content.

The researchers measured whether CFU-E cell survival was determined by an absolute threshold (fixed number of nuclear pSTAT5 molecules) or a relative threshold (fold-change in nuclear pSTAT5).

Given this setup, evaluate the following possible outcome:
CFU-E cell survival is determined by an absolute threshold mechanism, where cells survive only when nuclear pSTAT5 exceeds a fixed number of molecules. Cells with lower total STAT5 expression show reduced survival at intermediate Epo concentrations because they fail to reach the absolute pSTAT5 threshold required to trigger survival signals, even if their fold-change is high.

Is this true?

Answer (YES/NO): NO